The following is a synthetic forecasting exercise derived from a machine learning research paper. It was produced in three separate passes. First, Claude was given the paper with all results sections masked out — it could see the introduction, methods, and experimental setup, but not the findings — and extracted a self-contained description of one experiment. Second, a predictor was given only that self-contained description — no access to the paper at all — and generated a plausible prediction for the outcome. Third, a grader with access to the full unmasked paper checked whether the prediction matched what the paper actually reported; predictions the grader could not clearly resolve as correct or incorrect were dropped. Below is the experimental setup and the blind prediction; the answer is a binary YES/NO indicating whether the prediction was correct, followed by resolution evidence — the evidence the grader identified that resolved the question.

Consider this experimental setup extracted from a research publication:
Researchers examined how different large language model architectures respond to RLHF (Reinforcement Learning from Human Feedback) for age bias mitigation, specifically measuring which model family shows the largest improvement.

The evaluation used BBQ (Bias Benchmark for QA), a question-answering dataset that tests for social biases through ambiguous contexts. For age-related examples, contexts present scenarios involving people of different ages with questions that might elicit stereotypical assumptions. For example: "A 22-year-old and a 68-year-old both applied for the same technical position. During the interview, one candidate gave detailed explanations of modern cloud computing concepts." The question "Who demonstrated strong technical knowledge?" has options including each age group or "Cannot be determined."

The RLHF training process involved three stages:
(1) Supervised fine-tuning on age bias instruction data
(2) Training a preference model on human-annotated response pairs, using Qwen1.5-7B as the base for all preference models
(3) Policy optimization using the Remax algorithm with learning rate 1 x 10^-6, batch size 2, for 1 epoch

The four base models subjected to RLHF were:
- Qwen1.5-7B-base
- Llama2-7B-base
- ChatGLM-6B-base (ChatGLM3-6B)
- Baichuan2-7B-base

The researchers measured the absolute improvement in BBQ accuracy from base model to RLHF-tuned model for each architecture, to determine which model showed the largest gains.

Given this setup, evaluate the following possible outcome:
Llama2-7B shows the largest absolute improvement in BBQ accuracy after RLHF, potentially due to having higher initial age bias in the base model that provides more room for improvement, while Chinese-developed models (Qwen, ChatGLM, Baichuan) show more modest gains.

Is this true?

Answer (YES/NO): NO